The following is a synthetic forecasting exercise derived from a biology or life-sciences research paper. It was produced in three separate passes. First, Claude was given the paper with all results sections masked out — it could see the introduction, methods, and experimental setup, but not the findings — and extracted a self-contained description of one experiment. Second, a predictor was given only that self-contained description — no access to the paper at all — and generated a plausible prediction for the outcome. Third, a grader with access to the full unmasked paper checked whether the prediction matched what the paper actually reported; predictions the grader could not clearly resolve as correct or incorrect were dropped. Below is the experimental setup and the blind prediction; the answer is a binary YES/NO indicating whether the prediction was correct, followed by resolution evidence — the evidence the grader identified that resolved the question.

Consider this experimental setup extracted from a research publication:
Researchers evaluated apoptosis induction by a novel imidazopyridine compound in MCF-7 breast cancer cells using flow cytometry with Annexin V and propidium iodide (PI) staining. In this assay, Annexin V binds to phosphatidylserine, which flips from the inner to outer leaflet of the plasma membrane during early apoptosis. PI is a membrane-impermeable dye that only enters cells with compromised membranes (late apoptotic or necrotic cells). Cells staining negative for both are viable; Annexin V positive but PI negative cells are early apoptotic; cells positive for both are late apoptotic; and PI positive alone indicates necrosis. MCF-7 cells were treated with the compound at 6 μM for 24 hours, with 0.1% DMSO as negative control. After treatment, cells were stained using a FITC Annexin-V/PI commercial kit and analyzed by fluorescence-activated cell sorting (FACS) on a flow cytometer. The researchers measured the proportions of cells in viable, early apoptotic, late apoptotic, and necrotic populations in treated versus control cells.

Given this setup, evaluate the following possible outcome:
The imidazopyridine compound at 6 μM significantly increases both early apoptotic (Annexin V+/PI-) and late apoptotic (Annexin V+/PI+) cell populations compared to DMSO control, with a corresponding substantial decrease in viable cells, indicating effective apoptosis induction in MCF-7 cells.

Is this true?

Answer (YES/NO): NO